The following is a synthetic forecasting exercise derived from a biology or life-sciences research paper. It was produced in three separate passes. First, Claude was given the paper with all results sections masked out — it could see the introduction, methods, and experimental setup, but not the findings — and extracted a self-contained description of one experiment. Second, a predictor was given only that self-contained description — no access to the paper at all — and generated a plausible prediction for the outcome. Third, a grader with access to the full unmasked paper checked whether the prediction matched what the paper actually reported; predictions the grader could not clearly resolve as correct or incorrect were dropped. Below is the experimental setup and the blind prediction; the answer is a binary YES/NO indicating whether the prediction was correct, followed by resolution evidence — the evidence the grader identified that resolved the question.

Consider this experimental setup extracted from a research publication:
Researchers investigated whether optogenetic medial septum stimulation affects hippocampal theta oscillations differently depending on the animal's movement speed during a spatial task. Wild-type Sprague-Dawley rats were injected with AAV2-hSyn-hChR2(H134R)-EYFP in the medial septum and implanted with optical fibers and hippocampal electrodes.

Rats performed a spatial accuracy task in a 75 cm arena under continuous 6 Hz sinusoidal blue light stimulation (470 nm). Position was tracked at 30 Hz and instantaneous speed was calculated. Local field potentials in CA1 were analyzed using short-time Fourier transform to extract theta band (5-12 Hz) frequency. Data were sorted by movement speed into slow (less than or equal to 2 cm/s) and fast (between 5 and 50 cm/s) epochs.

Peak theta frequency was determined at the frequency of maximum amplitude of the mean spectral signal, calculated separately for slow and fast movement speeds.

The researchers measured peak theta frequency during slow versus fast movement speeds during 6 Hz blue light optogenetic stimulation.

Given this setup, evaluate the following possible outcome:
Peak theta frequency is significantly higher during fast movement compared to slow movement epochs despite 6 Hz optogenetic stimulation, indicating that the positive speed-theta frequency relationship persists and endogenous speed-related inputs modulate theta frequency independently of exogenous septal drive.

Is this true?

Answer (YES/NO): YES